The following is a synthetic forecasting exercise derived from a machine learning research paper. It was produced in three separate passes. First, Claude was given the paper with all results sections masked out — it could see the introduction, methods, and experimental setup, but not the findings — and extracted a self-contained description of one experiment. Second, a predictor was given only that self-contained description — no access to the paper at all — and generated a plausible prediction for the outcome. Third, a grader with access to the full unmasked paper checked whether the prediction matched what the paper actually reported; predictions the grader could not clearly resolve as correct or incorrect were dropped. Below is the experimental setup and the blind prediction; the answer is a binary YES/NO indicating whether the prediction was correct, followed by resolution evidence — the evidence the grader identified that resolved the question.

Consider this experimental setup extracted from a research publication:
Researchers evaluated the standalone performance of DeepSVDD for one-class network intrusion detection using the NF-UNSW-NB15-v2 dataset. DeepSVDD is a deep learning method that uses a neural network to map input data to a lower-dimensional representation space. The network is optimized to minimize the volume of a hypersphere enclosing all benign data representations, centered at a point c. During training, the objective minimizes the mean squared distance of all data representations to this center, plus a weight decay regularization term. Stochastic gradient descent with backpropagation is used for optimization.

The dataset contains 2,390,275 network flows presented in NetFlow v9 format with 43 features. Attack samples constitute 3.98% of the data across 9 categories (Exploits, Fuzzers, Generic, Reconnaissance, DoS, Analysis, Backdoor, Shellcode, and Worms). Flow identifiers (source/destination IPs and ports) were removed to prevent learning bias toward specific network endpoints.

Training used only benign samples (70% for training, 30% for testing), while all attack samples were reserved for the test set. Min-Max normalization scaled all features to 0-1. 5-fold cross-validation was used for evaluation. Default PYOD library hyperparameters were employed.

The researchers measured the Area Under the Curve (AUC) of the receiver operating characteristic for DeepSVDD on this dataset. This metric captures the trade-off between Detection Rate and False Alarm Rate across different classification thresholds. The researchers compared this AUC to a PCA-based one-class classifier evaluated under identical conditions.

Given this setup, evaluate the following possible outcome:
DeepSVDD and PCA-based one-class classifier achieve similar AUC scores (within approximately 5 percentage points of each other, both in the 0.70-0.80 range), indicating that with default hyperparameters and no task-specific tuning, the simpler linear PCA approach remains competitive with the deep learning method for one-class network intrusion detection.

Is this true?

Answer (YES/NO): NO